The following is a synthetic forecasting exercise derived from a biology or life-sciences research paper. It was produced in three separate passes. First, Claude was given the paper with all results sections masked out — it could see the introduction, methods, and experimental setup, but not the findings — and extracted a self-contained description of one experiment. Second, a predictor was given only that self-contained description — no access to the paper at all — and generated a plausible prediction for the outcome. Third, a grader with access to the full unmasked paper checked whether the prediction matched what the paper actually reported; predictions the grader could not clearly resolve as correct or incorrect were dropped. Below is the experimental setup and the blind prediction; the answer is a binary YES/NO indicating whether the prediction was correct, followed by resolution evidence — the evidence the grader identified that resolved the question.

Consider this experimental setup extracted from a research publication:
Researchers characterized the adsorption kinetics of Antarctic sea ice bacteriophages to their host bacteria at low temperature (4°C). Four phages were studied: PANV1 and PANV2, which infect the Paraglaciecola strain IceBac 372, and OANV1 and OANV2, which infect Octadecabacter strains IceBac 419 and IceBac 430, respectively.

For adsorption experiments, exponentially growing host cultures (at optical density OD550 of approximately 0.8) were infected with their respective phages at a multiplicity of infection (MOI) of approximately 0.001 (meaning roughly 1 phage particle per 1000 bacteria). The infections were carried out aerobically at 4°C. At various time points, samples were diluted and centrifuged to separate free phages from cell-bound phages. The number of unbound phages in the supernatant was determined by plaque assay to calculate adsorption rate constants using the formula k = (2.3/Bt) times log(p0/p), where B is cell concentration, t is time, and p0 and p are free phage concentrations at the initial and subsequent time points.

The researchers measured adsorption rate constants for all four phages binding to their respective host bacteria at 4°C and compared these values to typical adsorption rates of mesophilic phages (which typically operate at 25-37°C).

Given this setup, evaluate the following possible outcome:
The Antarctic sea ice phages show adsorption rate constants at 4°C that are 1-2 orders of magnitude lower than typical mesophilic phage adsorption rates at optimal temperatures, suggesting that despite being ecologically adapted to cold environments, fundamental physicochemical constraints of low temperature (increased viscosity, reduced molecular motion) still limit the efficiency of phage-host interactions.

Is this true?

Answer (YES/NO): NO